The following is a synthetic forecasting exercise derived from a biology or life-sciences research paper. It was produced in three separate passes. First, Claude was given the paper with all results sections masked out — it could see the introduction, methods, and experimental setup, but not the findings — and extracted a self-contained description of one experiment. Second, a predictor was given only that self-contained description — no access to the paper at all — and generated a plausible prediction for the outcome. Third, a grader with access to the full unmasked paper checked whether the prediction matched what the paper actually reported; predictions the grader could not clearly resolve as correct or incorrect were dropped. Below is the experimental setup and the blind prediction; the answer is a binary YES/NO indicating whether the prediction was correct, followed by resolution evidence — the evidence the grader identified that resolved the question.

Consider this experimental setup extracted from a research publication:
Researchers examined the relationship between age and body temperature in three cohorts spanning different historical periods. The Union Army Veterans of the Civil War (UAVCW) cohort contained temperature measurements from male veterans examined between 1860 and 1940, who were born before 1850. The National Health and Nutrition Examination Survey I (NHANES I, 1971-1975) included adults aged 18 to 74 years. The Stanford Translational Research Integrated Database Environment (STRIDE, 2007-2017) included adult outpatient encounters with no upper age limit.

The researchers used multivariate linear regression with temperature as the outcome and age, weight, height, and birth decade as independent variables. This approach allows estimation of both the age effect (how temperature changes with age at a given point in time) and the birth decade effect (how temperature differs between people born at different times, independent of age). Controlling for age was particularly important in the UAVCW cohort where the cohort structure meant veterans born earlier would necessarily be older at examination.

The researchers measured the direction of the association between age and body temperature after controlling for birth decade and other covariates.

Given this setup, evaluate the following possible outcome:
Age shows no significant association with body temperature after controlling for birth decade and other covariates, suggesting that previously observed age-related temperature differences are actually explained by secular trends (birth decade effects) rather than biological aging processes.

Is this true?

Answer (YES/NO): NO